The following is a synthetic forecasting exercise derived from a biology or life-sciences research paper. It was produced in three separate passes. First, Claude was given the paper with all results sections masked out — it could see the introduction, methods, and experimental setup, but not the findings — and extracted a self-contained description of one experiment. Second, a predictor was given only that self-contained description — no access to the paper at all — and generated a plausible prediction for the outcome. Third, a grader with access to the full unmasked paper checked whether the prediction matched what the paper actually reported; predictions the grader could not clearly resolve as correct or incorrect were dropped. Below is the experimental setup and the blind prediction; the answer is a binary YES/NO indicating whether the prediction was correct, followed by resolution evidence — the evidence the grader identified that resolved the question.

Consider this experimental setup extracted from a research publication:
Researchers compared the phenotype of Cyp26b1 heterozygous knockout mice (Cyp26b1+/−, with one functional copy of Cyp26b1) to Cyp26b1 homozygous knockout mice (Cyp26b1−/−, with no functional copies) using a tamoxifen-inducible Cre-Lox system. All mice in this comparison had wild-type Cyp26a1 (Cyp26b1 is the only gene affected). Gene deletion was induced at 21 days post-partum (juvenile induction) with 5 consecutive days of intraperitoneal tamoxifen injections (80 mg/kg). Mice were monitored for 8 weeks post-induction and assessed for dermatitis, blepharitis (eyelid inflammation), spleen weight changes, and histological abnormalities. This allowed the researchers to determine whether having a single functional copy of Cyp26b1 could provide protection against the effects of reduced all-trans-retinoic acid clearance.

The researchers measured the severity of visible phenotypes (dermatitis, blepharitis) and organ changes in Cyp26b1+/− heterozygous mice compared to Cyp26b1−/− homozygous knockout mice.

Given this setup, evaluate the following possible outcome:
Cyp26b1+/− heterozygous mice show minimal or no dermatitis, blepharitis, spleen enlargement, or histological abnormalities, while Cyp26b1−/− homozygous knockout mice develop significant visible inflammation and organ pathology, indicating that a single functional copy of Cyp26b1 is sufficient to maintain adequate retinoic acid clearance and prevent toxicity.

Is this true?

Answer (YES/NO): YES